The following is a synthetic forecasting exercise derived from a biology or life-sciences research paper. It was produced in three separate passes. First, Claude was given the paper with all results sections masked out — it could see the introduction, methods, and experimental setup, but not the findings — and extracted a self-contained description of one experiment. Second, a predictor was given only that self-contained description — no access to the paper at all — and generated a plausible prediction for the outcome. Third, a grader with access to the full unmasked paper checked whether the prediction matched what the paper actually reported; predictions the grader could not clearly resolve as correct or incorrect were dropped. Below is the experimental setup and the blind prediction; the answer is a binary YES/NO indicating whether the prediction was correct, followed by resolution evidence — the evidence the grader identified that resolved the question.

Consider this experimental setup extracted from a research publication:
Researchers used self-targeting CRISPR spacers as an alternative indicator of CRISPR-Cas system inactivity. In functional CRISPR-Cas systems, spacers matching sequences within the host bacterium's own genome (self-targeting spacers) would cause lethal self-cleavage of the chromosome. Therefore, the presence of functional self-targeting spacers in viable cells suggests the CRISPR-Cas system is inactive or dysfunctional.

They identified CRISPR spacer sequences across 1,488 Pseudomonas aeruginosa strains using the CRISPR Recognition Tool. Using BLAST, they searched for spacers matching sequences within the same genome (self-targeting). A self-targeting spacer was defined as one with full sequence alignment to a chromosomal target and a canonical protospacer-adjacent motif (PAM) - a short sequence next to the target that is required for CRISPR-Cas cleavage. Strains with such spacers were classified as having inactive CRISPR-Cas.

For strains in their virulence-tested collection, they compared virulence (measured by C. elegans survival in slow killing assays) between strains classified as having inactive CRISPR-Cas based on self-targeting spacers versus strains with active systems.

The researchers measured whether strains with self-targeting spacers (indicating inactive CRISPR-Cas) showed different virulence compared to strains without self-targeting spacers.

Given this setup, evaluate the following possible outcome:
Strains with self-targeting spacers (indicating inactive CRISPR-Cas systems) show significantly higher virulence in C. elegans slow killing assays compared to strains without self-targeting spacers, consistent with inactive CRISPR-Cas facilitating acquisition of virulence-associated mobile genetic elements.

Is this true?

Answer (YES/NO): NO